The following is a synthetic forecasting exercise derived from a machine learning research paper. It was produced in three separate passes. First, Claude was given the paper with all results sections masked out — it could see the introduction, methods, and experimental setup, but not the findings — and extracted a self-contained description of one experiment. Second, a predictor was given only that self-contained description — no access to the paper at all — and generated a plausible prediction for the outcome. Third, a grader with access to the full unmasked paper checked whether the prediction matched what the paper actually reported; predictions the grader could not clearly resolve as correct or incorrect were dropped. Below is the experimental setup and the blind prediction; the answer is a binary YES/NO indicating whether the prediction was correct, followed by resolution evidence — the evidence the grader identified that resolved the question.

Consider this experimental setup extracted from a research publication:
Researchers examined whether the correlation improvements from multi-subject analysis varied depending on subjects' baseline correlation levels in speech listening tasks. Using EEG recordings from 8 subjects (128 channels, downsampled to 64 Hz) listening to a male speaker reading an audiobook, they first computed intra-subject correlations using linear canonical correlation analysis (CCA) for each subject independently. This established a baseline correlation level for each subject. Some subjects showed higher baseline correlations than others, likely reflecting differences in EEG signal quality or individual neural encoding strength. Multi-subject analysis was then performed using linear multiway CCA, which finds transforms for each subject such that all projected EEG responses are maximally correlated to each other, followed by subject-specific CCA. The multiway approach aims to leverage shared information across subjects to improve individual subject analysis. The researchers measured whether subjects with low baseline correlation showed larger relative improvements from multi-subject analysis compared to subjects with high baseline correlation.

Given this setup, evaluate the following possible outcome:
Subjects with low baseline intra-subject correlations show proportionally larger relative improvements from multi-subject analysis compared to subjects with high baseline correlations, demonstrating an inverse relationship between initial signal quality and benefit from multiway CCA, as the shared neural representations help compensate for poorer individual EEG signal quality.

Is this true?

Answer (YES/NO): NO